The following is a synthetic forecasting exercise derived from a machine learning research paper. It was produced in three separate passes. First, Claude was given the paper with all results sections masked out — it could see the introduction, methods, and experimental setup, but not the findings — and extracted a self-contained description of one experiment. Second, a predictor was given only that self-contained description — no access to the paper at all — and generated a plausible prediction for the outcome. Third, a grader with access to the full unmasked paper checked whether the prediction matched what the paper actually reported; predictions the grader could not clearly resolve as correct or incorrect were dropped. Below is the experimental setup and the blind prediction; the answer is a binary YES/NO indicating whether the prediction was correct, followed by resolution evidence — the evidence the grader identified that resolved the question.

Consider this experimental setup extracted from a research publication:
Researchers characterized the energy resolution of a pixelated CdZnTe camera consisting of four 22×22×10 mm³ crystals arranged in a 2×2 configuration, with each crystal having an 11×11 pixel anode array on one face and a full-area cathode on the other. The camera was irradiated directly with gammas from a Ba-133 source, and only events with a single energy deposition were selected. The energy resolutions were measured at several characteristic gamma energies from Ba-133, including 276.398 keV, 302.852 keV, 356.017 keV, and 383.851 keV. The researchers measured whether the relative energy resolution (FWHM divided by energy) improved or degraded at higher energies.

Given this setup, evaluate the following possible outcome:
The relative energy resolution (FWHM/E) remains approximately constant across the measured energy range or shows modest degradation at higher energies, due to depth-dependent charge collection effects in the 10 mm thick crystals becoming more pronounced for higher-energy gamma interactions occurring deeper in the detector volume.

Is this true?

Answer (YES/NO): NO